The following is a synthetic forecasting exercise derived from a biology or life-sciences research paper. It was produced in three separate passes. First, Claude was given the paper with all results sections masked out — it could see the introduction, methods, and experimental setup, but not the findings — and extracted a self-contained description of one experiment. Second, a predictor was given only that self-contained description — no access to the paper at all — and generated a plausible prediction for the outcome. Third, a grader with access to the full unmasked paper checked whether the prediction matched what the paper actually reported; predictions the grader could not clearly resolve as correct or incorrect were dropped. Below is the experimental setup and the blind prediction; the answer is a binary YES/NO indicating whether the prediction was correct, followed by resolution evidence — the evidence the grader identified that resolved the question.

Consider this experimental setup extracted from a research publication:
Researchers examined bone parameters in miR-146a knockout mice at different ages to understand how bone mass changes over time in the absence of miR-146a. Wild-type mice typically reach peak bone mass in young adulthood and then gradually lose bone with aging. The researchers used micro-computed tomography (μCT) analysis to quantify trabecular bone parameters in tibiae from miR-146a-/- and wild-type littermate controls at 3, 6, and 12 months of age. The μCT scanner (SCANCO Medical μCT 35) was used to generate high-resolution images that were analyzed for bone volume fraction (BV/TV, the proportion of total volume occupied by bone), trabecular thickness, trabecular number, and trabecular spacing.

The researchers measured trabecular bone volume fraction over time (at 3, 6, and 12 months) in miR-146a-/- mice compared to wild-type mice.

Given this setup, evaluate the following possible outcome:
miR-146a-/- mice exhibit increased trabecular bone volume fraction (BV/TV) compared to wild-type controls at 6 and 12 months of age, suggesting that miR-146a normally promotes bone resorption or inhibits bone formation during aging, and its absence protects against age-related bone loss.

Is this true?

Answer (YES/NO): YES